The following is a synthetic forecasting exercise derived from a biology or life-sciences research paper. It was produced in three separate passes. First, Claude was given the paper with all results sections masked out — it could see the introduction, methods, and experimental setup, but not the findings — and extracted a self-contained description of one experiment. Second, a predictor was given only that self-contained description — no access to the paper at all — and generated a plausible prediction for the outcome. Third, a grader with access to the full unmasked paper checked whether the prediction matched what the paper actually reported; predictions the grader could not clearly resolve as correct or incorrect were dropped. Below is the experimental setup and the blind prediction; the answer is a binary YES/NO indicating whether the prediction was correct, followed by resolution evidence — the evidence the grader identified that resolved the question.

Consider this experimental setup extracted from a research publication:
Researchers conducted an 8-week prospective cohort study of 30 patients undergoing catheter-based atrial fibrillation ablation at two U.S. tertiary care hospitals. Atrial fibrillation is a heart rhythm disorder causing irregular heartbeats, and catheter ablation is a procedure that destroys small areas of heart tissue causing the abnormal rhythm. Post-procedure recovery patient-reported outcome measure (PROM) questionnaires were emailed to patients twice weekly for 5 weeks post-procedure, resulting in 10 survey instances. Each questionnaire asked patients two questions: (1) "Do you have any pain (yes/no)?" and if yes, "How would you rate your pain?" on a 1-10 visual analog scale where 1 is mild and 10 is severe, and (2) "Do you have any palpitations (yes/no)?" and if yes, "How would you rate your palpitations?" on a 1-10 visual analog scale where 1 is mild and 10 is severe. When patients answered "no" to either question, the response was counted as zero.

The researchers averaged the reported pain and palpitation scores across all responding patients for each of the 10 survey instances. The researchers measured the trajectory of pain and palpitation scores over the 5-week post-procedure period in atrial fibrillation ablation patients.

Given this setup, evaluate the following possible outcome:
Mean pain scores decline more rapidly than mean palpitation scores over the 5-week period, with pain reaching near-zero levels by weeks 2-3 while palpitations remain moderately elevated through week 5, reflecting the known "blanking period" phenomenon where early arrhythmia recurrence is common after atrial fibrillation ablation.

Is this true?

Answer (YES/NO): NO